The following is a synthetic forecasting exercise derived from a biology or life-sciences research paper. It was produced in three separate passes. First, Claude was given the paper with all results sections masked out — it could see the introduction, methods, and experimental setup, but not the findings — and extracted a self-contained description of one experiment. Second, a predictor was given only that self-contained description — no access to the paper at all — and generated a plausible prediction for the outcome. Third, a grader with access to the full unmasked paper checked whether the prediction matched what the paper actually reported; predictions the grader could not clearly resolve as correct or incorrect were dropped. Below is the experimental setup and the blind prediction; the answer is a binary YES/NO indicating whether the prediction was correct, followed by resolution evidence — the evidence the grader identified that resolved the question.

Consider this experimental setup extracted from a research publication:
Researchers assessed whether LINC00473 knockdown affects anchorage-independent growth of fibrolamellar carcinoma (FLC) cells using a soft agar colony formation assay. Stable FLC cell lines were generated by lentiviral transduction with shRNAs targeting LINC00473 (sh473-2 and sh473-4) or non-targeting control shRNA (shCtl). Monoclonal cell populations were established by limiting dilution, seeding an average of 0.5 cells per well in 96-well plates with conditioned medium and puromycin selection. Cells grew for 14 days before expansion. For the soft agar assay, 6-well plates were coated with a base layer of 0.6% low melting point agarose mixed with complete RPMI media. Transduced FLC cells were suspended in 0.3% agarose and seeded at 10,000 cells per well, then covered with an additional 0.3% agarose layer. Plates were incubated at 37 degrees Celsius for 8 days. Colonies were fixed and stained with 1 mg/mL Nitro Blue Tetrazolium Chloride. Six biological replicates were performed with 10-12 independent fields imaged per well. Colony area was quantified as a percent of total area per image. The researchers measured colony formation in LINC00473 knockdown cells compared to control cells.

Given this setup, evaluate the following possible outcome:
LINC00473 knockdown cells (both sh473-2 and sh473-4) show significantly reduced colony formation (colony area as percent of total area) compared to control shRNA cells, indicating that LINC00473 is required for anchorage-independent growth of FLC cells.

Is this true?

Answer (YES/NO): NO